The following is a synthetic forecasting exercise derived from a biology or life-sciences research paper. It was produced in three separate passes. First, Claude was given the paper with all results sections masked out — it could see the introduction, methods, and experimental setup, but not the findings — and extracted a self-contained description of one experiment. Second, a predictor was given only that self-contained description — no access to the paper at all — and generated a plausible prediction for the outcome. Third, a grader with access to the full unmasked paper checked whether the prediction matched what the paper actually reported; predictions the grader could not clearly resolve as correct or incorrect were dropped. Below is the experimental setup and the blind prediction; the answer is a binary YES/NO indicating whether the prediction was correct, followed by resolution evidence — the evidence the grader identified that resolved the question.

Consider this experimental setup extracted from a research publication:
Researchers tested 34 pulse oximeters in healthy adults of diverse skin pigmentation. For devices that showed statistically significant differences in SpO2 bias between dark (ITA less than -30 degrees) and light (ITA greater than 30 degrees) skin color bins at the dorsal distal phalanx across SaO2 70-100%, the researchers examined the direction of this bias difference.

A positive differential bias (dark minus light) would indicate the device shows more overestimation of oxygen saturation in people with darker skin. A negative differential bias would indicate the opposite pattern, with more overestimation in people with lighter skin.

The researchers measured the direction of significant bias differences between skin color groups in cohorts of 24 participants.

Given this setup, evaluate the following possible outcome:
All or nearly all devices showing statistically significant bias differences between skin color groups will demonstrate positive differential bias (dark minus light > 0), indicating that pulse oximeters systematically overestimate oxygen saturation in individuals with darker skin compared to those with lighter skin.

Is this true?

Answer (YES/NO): NO